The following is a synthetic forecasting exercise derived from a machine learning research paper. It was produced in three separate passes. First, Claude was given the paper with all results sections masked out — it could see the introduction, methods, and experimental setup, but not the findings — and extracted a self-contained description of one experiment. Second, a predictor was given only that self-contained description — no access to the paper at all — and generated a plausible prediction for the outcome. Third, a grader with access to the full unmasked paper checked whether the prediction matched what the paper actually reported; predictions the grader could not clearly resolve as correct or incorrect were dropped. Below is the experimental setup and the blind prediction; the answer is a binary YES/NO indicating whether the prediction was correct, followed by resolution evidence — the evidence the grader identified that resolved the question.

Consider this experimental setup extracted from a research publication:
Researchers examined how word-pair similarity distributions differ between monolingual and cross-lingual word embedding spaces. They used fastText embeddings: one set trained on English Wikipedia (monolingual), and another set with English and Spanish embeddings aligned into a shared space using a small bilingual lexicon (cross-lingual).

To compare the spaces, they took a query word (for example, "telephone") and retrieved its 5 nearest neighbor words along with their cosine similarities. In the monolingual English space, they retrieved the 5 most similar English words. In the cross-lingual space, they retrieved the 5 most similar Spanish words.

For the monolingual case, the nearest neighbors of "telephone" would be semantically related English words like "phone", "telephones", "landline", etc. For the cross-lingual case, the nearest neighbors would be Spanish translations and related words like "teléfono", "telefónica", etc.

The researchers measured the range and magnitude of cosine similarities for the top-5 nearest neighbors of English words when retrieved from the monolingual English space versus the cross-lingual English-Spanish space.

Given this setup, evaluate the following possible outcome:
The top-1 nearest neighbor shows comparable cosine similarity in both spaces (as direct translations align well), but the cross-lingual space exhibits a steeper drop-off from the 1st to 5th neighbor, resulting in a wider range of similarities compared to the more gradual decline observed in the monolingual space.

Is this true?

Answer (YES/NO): NO